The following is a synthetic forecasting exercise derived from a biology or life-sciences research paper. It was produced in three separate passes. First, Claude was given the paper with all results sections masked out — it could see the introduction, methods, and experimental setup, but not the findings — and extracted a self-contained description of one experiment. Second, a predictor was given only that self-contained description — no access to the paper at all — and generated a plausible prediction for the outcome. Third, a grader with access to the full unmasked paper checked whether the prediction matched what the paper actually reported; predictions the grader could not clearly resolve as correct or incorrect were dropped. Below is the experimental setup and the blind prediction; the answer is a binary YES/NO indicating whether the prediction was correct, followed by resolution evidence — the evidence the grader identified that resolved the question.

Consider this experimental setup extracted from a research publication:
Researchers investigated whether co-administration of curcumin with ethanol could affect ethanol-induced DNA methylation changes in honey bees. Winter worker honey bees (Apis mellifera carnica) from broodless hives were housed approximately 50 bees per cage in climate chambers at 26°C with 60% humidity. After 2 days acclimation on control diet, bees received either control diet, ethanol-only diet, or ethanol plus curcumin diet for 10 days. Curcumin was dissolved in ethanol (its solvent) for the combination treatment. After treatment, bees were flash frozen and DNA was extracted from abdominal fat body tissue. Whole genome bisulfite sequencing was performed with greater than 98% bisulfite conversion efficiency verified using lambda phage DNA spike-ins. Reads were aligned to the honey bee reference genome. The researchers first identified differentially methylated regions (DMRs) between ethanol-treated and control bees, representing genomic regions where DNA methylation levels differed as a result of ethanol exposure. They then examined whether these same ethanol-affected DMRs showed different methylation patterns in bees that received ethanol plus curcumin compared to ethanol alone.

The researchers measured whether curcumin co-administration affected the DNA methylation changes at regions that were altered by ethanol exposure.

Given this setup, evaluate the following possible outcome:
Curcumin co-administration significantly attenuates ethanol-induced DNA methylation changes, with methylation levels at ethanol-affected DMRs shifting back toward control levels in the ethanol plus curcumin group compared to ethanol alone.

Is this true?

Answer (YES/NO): YES